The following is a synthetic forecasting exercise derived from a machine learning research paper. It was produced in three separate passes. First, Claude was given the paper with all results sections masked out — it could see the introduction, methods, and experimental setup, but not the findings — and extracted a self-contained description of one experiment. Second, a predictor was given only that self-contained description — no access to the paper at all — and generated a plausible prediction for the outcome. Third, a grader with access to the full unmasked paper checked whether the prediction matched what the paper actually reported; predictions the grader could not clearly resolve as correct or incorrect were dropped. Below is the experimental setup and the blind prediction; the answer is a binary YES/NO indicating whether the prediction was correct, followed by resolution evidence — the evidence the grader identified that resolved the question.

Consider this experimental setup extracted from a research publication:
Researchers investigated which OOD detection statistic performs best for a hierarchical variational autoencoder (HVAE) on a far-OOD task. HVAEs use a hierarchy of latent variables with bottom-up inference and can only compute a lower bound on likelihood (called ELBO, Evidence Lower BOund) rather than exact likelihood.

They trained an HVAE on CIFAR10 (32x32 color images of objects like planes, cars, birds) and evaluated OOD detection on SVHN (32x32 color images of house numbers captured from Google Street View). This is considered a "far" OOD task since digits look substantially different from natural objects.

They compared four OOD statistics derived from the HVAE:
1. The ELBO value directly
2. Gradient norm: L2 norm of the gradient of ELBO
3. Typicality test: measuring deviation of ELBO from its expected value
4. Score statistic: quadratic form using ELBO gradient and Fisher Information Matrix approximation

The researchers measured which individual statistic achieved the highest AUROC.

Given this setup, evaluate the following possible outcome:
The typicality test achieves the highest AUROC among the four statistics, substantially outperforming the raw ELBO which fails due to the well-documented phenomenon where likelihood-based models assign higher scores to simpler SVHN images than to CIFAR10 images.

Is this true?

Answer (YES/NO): YES